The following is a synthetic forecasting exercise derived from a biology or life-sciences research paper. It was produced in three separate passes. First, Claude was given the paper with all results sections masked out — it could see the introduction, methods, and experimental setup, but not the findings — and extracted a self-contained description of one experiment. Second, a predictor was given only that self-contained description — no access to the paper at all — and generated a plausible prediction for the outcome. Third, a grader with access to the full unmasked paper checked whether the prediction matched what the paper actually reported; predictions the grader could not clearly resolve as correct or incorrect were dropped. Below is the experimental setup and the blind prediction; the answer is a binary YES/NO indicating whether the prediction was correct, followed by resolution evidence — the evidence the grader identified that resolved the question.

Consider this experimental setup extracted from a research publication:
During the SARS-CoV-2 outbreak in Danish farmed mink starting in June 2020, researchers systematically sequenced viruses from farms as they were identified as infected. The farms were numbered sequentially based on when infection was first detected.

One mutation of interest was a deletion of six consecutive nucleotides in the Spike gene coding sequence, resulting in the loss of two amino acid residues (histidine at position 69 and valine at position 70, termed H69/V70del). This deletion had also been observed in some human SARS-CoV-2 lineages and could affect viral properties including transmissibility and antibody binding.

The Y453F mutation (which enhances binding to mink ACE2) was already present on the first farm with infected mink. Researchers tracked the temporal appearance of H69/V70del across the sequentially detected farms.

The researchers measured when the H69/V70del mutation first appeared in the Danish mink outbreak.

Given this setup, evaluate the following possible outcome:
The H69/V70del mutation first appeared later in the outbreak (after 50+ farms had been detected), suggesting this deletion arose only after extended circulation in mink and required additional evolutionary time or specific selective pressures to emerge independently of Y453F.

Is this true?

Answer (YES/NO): NO